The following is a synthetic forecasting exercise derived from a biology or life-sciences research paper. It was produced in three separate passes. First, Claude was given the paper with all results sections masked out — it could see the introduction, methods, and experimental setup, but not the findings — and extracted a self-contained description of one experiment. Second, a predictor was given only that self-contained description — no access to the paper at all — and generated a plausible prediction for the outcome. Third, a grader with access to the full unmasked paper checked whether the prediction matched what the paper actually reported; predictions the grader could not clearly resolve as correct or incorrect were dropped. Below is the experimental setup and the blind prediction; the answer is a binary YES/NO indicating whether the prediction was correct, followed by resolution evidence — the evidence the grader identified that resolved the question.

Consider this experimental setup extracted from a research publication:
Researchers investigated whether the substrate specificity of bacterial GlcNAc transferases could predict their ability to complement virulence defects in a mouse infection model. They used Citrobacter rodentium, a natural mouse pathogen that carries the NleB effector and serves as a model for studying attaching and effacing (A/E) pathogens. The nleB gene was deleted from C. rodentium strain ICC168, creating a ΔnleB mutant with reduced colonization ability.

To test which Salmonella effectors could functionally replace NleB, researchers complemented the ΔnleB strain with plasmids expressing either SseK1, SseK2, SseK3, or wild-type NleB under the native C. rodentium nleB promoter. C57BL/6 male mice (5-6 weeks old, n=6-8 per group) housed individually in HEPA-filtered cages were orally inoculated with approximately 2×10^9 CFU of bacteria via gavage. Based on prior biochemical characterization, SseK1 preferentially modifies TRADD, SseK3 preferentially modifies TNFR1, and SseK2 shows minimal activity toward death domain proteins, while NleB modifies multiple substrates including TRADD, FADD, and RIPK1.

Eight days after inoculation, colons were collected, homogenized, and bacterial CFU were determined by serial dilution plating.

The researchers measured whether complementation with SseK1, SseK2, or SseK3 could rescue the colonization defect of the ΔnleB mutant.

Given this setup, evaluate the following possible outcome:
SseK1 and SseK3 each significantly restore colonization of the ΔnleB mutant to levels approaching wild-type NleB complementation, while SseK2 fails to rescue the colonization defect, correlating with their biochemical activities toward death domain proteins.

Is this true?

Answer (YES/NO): NO